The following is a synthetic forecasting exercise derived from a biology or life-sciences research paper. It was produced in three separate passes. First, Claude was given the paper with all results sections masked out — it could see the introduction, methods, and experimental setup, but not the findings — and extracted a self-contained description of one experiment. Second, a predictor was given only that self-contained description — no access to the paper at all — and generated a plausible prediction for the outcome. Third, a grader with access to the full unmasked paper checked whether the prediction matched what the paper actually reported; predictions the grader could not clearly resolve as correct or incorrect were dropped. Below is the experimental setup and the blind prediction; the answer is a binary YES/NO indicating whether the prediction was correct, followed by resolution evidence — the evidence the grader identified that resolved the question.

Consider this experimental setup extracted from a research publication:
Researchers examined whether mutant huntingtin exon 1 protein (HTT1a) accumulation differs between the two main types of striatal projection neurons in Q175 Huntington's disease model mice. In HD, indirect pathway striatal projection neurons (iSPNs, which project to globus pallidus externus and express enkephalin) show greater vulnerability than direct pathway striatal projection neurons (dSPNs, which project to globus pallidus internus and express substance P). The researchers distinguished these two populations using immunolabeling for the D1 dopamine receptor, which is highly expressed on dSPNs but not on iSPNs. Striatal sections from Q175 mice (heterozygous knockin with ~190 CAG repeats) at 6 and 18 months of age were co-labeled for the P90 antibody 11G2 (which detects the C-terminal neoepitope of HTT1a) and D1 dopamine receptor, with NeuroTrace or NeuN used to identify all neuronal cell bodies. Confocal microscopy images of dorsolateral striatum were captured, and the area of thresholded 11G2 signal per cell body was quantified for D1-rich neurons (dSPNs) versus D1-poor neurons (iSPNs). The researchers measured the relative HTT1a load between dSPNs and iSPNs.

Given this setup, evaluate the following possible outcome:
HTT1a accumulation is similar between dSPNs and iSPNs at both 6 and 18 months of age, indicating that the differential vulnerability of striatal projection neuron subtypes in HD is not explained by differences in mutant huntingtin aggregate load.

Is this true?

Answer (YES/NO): NO